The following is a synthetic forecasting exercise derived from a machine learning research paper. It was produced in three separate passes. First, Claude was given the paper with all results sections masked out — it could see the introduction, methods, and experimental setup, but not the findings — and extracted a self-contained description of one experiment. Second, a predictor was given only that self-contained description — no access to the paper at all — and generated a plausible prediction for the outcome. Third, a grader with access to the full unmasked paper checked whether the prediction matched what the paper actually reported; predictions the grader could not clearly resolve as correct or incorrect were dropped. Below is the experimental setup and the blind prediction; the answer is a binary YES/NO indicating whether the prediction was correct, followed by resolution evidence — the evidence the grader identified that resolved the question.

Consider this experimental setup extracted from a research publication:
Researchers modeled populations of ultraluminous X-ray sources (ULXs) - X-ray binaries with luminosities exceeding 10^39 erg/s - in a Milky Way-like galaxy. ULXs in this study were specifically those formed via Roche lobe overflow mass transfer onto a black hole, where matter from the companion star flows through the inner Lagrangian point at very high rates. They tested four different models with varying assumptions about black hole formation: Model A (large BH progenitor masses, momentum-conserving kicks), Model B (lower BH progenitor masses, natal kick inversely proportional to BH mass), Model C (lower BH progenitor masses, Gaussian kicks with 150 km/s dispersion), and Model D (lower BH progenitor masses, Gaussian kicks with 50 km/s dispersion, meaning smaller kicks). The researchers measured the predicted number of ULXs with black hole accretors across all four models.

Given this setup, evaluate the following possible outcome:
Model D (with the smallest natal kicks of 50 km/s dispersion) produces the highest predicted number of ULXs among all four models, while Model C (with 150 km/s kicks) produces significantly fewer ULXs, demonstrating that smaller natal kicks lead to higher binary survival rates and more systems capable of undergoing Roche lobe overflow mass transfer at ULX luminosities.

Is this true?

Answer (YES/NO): YES